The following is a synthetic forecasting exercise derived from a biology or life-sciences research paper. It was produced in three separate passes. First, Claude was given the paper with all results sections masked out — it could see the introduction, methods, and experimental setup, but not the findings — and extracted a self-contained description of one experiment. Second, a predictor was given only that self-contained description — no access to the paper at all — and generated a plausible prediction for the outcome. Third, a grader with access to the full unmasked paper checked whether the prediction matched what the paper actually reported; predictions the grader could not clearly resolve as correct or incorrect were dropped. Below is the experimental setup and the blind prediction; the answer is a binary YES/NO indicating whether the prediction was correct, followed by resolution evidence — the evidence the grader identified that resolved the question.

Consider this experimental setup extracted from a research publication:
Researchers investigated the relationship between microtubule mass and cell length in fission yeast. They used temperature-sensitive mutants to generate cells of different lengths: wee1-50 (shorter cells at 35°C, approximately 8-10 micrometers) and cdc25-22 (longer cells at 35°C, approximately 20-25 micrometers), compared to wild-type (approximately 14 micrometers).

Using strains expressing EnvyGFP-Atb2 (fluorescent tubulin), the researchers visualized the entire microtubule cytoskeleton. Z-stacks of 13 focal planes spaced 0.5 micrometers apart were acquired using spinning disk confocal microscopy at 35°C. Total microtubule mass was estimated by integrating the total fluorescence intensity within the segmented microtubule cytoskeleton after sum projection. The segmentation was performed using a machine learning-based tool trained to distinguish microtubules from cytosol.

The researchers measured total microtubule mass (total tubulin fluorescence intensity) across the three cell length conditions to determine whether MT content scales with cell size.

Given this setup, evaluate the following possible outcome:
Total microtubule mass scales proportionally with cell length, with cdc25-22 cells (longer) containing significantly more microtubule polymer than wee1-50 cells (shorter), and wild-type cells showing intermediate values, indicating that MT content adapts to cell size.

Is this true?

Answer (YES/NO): YES